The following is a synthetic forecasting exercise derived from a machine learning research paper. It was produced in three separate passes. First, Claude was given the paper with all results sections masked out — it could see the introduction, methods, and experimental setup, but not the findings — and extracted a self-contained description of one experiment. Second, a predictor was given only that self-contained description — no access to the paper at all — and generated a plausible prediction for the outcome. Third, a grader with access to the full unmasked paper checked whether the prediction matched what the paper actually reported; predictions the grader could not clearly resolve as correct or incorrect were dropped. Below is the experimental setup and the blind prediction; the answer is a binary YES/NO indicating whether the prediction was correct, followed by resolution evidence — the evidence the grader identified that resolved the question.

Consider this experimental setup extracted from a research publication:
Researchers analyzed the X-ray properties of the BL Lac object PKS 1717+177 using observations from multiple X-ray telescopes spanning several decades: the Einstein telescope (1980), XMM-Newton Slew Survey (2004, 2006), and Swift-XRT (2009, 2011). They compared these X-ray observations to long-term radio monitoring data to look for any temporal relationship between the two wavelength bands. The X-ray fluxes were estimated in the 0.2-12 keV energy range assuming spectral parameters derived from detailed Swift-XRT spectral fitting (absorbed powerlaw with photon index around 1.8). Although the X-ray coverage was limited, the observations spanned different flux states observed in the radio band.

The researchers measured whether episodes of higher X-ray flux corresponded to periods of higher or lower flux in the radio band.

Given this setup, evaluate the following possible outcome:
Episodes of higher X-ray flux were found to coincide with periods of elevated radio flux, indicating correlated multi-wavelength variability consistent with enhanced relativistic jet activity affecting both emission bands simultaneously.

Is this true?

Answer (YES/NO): NO